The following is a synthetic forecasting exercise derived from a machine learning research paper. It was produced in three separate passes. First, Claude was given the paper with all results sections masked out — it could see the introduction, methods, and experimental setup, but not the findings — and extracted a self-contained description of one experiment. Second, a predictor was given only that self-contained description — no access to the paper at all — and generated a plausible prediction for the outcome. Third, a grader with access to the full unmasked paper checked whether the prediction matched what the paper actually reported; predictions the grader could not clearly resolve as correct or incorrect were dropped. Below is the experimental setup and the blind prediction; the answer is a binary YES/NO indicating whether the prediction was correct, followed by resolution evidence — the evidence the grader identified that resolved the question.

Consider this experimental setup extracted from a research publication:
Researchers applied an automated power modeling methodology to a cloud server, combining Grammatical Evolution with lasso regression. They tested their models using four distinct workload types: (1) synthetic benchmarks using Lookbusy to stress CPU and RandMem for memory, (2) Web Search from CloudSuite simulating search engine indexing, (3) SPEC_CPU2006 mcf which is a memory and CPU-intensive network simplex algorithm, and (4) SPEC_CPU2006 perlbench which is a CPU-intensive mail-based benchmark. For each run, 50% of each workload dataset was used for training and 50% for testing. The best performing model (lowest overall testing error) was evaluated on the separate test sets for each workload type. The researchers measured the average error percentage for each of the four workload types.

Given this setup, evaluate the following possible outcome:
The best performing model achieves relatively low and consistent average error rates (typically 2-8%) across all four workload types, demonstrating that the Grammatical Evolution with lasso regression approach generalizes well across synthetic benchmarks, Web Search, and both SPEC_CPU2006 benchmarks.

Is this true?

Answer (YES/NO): YES